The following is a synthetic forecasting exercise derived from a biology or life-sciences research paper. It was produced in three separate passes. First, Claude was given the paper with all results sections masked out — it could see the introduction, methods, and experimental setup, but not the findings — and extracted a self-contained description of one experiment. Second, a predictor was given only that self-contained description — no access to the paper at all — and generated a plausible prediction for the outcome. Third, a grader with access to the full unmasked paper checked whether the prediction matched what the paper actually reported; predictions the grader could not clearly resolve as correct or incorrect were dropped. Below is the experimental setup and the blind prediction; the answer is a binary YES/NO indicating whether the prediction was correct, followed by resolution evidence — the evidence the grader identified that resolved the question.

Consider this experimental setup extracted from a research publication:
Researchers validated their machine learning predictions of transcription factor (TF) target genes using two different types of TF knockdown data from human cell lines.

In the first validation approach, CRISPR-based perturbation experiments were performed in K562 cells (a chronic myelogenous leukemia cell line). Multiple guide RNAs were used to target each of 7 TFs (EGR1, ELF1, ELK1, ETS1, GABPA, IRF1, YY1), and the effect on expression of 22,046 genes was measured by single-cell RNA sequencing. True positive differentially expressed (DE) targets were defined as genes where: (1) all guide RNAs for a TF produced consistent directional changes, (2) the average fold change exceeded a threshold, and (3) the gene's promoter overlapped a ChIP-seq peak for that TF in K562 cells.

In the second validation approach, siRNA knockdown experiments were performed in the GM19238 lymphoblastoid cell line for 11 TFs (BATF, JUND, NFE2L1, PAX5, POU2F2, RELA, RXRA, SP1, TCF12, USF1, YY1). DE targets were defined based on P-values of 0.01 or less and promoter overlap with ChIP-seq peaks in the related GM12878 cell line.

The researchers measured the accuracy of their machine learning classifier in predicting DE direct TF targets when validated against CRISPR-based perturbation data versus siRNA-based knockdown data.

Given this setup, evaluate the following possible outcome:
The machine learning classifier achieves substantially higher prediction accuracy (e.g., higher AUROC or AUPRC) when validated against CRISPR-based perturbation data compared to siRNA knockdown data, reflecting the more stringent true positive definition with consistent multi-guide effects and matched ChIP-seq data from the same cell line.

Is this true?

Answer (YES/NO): YES